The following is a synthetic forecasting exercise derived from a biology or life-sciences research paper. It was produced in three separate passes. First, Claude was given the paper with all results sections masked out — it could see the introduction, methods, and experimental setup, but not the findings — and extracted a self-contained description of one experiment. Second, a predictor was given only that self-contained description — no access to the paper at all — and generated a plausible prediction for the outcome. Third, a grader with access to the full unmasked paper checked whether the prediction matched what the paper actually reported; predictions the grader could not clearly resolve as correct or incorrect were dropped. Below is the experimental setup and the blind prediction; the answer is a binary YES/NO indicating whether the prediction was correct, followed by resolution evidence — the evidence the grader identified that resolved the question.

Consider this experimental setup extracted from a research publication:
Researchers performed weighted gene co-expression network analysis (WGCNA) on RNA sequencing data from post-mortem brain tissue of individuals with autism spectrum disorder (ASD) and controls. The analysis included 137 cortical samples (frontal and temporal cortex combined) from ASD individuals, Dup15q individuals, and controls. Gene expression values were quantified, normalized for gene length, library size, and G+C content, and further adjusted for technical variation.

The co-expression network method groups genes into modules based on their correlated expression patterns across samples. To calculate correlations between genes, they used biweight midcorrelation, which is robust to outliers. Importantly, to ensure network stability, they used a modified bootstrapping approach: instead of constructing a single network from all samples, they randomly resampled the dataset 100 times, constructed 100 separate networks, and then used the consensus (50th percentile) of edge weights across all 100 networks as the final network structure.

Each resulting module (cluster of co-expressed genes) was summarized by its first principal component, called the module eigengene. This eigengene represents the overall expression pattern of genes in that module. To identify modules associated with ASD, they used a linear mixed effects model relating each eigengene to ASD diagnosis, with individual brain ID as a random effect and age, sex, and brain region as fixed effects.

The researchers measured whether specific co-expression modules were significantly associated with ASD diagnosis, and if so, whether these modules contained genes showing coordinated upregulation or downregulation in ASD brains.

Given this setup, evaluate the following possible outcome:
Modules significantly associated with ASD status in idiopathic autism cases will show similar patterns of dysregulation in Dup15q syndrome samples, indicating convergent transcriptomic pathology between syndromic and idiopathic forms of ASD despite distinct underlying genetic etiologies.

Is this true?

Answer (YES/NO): YES